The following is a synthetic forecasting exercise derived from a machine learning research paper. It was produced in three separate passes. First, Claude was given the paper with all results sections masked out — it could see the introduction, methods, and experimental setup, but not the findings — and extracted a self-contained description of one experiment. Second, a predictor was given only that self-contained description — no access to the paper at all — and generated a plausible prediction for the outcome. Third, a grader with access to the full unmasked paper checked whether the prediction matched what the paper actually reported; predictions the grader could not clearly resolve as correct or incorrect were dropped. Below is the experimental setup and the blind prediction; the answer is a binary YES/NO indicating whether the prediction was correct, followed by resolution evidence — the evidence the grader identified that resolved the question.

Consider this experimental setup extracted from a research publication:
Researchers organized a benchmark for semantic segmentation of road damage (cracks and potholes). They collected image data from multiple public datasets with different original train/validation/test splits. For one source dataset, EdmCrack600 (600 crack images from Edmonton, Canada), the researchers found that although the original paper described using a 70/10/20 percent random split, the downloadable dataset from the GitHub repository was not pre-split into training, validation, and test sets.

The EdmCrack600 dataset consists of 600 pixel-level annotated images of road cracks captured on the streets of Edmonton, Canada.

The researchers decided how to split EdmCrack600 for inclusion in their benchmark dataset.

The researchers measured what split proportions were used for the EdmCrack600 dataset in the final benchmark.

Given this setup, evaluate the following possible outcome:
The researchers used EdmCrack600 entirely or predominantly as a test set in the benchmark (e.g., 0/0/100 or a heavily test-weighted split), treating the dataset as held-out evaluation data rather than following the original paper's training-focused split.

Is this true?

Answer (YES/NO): NO